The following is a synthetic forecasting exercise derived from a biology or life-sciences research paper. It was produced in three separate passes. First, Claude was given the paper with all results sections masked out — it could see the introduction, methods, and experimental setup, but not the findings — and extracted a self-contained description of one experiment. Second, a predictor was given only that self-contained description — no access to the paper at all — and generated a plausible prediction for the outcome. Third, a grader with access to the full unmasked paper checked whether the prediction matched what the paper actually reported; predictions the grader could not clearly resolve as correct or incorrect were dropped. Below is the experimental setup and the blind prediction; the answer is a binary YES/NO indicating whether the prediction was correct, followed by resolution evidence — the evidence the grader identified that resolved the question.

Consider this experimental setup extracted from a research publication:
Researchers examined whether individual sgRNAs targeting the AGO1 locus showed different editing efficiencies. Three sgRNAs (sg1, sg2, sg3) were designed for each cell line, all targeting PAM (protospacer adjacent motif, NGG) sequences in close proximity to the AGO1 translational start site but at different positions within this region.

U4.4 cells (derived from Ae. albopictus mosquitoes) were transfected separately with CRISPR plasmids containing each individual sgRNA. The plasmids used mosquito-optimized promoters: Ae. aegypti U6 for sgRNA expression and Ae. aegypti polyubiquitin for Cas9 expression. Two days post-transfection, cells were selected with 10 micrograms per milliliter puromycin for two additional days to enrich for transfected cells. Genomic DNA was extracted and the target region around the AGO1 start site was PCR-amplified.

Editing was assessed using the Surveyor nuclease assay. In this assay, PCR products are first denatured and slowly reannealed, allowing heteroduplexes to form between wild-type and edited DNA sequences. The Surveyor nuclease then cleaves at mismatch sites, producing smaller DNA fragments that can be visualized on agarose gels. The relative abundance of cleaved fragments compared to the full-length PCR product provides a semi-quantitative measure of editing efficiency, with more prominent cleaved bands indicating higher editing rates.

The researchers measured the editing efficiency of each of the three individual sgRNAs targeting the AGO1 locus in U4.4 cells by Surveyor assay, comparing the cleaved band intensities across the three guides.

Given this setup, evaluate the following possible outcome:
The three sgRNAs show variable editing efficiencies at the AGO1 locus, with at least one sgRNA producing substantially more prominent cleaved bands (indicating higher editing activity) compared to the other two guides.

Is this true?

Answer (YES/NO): YES